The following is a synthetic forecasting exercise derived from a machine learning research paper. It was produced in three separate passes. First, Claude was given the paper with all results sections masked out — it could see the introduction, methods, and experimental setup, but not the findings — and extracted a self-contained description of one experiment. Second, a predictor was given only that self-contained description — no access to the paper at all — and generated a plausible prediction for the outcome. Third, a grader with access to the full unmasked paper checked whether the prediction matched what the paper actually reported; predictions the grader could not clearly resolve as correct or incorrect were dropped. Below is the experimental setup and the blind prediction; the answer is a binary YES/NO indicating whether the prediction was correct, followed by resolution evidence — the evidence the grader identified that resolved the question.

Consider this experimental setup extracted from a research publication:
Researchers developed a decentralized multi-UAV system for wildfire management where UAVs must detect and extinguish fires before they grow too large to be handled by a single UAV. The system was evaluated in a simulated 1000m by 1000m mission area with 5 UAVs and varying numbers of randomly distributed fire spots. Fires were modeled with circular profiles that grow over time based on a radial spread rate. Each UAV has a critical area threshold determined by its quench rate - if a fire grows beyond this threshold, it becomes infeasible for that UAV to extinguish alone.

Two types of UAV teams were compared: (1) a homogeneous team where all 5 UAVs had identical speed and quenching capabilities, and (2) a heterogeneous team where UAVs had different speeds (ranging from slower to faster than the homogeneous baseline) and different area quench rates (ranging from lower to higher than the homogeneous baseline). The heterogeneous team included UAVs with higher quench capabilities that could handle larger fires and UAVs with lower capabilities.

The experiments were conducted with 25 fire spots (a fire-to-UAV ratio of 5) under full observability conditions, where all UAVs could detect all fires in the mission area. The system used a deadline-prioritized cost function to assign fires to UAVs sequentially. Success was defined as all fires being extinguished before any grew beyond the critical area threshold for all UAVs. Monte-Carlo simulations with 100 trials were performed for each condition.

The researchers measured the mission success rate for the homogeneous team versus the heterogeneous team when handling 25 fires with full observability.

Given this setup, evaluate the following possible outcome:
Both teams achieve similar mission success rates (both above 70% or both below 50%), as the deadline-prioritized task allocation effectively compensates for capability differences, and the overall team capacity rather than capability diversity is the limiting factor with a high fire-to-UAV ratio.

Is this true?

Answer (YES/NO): YES